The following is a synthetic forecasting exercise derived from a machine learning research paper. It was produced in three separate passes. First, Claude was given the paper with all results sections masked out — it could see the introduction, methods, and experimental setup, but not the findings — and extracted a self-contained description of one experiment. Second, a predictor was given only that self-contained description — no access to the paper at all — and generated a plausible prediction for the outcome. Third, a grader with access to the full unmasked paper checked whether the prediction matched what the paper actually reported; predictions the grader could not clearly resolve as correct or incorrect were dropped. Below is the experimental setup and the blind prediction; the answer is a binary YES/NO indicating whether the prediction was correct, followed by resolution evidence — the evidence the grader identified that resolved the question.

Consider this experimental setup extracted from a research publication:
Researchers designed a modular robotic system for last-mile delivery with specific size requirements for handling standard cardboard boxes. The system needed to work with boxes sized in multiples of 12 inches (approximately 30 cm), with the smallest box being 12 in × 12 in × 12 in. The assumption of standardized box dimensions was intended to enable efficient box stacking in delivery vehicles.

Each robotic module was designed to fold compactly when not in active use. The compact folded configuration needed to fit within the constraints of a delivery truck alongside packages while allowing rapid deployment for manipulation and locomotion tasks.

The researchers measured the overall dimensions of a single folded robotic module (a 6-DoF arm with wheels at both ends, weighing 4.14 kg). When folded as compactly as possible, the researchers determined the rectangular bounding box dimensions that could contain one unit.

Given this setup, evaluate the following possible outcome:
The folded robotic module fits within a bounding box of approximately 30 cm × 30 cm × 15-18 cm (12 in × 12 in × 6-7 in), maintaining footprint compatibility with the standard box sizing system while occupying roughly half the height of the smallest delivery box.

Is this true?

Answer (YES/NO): NO